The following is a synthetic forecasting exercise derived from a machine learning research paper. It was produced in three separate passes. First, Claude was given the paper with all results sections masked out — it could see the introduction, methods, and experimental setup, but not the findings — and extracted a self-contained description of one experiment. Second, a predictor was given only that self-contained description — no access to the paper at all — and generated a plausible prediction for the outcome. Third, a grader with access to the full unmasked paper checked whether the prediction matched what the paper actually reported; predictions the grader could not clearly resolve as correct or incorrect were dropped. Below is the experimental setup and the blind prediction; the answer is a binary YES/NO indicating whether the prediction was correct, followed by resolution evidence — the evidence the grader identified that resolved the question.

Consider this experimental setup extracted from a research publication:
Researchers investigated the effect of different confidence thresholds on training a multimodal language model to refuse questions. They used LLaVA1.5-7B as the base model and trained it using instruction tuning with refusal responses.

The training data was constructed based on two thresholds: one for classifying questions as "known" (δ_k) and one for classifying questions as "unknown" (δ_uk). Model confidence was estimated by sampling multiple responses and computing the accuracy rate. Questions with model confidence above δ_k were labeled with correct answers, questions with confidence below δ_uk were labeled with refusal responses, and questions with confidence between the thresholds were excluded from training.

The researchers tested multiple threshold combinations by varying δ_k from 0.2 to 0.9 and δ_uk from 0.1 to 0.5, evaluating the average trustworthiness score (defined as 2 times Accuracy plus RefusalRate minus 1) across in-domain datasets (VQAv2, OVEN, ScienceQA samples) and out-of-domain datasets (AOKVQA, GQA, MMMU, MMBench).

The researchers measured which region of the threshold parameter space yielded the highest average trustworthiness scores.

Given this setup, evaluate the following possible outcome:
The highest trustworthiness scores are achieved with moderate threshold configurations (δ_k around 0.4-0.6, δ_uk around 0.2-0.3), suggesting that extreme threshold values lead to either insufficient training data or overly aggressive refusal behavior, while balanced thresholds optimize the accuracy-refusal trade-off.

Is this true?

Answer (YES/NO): NO